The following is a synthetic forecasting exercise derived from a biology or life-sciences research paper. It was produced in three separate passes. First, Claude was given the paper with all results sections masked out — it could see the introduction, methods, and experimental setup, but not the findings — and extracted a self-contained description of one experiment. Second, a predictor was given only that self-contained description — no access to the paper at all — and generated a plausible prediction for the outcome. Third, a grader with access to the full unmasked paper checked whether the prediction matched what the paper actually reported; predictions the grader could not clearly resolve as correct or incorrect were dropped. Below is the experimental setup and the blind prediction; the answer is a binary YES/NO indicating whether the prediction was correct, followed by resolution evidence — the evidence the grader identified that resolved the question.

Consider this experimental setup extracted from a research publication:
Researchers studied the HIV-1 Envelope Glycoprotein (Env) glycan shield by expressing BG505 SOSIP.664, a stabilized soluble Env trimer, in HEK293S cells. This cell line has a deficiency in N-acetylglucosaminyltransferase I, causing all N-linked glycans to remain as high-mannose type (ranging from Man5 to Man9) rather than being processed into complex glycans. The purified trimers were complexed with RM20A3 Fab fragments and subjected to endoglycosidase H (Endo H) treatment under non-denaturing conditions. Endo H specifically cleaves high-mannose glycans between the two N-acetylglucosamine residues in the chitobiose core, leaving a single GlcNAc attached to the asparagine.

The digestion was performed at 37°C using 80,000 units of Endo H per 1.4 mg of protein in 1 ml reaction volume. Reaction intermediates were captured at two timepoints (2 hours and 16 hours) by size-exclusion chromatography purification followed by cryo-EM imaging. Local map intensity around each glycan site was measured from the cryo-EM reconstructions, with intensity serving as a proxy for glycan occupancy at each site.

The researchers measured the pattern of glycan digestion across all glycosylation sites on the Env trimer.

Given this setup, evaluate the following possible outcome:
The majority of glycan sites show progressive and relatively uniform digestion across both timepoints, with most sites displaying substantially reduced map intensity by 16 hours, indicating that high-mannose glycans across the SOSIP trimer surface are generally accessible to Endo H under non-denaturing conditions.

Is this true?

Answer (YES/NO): NO